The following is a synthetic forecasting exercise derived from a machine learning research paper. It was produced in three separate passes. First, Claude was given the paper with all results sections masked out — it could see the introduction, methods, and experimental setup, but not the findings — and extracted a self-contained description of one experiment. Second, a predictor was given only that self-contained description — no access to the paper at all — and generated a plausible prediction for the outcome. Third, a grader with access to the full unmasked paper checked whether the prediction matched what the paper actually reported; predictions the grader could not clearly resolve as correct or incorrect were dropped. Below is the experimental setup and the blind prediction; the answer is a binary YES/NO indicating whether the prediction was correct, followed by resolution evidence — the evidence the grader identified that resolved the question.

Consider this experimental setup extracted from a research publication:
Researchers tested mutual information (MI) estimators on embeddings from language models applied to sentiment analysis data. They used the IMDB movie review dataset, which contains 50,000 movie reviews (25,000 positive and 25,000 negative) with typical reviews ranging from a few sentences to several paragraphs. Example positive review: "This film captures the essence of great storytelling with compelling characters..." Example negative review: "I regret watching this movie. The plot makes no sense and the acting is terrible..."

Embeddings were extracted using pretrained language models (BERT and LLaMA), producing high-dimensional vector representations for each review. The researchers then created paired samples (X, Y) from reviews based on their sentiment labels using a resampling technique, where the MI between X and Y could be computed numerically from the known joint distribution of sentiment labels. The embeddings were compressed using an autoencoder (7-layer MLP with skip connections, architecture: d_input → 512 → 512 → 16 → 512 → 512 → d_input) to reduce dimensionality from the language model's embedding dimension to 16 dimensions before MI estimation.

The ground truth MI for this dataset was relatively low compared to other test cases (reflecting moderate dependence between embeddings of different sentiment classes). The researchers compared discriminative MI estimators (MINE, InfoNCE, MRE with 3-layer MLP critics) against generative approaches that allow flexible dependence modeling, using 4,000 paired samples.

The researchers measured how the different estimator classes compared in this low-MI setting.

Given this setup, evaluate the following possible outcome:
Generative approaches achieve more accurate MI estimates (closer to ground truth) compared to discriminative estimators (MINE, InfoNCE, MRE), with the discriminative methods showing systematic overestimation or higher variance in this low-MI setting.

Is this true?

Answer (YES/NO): NO